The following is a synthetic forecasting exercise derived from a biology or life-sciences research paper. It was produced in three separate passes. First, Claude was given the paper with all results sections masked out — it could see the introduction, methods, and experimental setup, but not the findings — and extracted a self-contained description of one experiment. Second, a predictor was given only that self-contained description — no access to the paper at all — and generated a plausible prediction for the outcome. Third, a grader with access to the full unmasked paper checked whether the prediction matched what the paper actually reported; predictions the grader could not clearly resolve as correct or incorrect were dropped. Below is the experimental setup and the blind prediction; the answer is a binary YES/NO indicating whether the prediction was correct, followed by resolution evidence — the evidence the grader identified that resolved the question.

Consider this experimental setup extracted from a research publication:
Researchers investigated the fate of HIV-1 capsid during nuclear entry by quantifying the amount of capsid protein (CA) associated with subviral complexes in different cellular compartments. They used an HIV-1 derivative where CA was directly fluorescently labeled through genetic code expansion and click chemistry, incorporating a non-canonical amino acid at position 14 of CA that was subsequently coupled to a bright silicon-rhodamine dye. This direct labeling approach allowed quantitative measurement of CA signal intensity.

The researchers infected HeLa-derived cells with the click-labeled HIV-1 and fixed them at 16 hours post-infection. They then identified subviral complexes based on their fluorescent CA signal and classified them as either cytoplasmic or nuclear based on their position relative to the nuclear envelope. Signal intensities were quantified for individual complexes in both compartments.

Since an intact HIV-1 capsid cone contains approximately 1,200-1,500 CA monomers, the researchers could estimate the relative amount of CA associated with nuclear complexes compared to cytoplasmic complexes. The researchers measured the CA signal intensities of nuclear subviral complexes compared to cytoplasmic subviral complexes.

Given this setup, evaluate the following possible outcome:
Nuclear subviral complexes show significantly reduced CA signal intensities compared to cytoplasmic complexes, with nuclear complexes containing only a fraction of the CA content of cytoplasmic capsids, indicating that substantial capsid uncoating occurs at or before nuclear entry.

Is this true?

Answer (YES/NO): NO